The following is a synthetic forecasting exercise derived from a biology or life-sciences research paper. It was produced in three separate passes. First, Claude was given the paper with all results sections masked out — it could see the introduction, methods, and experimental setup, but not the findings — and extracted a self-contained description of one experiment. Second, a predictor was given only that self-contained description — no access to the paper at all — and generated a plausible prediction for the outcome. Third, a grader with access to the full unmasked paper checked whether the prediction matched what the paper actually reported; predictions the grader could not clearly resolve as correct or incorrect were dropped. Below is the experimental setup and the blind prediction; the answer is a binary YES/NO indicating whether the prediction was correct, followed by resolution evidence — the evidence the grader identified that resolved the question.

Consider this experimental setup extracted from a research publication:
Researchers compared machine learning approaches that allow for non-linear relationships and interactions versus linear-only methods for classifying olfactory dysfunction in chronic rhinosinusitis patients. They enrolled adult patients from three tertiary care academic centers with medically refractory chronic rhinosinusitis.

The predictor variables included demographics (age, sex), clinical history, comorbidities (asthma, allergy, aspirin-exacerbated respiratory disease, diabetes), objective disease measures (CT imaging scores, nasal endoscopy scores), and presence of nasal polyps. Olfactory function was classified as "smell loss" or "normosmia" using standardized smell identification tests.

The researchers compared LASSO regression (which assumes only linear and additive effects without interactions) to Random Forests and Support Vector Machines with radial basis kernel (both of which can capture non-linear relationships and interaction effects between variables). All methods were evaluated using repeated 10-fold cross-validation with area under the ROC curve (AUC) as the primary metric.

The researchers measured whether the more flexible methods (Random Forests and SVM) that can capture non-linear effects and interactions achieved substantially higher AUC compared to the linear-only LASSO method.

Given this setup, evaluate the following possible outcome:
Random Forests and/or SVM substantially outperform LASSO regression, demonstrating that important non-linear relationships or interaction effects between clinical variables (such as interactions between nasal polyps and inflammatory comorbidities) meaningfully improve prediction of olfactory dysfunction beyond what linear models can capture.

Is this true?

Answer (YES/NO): NO